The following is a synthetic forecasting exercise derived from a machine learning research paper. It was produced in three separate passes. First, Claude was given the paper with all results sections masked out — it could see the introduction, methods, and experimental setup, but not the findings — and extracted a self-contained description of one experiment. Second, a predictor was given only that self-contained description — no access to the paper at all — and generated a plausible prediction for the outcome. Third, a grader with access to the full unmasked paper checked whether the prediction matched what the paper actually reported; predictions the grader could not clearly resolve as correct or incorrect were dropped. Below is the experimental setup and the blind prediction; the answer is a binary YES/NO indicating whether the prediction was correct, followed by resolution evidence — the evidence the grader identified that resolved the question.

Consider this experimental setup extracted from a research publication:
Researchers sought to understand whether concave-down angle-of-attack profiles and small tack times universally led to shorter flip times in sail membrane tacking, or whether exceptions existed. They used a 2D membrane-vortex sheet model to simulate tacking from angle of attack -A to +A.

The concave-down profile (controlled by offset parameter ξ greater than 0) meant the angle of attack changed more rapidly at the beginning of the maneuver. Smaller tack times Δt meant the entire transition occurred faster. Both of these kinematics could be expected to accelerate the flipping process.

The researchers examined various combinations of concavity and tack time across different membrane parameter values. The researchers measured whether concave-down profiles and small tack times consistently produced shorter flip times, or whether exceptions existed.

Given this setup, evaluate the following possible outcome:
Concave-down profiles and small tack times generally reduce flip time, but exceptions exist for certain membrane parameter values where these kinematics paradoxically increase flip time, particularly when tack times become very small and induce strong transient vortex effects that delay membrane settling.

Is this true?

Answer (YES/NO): NO